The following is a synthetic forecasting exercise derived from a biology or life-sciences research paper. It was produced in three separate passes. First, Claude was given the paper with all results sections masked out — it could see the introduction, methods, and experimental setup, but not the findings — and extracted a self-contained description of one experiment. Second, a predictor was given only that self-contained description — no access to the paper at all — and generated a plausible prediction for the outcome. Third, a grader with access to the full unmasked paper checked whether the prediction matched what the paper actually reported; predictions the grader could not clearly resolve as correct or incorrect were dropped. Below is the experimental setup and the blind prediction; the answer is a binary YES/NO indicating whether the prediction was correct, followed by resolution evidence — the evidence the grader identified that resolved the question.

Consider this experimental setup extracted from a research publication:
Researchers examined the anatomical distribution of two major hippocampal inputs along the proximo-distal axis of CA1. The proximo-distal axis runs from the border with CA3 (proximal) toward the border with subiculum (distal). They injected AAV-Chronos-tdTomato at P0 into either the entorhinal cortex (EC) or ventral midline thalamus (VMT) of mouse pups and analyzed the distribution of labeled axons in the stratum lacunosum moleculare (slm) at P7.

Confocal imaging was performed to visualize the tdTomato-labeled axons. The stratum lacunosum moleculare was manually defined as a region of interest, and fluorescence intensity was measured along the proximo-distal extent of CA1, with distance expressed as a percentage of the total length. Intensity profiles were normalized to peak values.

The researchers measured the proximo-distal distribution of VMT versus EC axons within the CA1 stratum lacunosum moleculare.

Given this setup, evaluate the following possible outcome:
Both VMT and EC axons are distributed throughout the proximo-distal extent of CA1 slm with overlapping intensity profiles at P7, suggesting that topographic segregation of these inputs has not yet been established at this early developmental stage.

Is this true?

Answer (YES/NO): NO